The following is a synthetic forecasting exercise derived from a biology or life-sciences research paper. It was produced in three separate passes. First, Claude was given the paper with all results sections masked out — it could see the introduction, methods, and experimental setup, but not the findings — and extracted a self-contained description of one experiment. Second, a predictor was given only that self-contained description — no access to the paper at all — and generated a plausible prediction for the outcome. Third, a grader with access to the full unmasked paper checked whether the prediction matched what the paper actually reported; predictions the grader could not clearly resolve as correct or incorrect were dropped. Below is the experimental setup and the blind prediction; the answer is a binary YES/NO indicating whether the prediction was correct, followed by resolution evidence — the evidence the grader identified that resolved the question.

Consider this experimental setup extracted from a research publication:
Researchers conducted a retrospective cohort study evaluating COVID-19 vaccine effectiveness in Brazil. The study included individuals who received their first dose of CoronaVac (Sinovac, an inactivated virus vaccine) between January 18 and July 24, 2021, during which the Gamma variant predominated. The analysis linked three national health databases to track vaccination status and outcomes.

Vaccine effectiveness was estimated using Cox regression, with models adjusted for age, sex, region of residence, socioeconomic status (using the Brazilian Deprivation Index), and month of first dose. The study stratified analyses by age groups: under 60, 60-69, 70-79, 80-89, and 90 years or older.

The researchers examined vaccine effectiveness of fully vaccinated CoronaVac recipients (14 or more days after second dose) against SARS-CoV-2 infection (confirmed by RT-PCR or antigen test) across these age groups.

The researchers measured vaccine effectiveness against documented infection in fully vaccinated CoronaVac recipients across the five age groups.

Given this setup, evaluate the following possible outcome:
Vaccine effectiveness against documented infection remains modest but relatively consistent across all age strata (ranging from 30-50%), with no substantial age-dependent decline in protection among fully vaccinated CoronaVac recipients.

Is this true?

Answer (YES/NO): NO